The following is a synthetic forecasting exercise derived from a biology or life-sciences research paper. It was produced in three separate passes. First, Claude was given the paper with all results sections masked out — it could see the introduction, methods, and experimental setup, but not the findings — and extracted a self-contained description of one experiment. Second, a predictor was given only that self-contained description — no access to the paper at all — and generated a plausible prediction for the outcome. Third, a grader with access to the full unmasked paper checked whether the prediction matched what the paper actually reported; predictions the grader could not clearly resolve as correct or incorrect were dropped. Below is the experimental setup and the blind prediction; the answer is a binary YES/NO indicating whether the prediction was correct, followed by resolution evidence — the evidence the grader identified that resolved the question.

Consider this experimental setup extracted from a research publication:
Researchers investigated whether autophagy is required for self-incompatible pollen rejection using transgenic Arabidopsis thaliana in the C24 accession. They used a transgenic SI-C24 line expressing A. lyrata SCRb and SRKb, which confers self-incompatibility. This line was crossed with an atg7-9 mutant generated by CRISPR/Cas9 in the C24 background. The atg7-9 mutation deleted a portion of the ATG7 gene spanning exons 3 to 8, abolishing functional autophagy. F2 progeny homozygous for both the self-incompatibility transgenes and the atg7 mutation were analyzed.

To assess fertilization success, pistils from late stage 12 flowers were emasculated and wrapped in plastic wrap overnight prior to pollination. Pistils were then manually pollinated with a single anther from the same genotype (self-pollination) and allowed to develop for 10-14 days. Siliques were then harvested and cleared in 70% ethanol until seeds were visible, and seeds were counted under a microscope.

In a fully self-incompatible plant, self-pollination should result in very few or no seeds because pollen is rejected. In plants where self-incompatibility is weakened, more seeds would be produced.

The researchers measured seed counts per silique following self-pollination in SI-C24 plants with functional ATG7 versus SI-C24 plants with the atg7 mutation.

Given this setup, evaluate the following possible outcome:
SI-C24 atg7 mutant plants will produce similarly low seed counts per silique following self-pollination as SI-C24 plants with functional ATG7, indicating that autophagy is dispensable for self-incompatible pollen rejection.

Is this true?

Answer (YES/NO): NO